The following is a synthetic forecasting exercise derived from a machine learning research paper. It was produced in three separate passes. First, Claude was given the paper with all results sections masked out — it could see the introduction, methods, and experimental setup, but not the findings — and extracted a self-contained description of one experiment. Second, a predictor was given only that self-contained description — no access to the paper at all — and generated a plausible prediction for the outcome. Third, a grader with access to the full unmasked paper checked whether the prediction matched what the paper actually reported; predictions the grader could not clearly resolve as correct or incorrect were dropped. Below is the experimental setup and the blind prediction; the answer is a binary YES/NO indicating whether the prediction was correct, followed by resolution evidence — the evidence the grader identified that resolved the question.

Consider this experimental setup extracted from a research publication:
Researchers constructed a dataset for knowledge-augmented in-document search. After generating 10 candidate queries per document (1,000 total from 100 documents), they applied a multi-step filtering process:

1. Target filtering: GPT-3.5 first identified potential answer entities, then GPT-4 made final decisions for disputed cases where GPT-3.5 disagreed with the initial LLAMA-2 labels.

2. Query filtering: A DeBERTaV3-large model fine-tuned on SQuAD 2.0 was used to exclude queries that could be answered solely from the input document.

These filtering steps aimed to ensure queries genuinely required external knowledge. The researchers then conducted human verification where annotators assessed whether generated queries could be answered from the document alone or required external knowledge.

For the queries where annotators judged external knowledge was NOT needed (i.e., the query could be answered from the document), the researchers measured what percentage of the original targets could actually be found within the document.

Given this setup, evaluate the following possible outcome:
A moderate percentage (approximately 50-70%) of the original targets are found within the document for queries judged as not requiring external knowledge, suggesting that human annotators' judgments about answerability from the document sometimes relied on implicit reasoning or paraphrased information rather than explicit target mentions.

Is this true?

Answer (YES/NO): YES